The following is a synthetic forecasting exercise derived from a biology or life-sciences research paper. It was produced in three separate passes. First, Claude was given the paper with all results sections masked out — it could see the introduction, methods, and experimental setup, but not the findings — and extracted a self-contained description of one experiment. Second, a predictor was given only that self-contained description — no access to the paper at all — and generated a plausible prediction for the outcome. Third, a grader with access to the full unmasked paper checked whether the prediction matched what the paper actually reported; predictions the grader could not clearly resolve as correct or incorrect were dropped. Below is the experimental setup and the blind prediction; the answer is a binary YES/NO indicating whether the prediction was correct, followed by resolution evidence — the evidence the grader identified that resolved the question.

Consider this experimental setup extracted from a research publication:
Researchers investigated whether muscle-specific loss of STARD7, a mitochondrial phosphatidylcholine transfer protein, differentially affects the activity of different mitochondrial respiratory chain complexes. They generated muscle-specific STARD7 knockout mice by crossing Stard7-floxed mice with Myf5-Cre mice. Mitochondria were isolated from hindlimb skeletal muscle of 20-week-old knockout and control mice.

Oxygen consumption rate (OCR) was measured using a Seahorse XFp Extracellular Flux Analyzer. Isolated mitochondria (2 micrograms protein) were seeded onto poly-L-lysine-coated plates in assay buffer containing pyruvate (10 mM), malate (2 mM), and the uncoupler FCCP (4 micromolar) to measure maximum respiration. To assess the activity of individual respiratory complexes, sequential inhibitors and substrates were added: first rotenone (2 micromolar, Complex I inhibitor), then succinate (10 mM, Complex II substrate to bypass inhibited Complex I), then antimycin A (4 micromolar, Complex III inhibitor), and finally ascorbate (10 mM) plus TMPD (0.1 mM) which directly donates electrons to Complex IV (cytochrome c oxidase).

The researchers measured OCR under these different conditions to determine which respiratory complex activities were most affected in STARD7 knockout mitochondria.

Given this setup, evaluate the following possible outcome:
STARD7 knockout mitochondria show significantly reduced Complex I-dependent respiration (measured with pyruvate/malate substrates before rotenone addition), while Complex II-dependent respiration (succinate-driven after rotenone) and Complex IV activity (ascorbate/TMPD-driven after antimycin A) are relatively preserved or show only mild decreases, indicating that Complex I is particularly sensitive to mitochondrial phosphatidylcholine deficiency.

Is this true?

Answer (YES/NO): NO